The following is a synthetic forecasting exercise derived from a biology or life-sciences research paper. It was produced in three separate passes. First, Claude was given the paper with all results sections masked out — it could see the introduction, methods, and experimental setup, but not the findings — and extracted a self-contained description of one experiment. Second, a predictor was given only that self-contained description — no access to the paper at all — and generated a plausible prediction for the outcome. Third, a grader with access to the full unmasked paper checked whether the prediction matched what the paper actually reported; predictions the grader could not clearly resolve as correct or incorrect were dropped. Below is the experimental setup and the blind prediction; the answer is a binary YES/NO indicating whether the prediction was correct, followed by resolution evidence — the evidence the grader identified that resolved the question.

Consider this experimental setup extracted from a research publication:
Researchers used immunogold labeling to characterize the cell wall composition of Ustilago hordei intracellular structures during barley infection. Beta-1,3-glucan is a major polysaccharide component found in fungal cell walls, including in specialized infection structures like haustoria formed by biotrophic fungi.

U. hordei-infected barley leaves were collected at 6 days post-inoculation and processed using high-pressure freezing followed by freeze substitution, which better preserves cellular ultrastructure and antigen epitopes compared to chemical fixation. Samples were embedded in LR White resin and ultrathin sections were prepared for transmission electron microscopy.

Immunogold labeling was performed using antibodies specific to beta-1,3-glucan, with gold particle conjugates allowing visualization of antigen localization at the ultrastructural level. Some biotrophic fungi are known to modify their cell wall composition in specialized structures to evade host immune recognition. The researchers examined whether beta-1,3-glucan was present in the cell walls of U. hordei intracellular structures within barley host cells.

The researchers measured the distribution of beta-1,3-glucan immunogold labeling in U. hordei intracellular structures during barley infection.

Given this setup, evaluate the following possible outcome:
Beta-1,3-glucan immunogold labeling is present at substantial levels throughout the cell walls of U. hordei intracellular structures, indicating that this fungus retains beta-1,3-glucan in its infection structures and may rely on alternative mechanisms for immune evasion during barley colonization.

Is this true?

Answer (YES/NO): NO